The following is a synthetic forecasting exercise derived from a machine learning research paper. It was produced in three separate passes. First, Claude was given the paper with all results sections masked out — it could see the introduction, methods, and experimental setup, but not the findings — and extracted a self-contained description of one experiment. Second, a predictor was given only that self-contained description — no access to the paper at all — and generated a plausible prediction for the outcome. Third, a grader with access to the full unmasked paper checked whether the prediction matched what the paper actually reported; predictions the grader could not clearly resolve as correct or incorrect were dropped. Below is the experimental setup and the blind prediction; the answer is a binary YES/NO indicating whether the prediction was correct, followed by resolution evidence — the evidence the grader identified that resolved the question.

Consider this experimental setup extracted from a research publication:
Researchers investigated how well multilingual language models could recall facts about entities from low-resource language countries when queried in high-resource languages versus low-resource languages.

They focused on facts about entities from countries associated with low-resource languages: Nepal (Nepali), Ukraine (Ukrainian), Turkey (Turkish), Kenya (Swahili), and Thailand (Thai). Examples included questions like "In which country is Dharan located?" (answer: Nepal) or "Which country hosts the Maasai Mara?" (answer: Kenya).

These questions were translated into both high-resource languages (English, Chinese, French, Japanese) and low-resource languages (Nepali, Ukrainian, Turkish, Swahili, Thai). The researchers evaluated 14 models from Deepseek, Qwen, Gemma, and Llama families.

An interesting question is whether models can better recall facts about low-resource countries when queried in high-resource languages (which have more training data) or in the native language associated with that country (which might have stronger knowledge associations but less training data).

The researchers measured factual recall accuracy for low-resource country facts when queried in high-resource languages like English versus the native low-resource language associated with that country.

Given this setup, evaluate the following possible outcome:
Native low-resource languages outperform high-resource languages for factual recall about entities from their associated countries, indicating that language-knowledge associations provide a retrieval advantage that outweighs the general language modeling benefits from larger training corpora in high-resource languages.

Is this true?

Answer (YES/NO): YES